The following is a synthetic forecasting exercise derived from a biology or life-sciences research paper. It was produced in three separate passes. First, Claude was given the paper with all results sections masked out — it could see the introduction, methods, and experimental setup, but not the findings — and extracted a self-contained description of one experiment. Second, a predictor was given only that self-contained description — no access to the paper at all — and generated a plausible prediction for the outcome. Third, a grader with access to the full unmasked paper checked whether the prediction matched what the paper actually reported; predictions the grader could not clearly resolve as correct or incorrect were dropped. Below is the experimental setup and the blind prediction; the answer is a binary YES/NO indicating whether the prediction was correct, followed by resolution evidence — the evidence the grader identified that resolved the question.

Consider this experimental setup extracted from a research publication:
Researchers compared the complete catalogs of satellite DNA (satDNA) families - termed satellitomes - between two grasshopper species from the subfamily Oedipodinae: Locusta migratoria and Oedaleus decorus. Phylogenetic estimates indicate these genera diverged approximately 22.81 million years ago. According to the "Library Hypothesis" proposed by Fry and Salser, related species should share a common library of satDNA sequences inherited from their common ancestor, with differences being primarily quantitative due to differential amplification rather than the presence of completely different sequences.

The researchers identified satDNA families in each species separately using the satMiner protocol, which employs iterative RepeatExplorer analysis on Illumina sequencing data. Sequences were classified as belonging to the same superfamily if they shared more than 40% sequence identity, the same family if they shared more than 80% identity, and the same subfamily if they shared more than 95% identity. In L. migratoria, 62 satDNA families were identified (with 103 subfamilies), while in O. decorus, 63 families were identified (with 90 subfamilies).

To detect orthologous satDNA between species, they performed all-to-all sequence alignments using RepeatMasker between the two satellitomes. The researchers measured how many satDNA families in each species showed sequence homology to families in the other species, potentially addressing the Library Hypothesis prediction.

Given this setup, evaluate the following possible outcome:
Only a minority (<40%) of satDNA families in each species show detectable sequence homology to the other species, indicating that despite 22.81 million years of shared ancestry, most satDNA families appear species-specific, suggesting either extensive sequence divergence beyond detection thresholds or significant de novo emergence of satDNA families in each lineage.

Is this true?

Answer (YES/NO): YES